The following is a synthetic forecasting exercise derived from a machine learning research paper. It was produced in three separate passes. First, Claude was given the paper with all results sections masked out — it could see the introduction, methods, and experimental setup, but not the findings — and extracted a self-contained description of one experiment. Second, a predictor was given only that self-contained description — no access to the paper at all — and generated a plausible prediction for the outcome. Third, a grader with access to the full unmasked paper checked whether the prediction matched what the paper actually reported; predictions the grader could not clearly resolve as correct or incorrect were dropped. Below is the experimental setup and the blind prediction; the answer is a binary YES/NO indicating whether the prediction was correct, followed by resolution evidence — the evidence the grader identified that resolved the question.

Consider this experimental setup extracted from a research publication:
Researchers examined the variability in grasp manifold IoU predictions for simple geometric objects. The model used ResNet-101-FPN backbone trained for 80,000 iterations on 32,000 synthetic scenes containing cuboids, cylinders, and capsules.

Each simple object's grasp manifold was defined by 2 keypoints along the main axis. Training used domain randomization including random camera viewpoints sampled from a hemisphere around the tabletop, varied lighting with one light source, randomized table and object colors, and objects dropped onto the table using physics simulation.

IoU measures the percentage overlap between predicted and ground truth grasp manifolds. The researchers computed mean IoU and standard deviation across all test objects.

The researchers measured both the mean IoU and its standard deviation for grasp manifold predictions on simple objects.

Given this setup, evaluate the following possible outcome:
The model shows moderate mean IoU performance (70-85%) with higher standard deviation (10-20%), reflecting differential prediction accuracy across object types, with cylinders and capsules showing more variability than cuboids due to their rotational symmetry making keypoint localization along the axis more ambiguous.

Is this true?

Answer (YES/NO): NO